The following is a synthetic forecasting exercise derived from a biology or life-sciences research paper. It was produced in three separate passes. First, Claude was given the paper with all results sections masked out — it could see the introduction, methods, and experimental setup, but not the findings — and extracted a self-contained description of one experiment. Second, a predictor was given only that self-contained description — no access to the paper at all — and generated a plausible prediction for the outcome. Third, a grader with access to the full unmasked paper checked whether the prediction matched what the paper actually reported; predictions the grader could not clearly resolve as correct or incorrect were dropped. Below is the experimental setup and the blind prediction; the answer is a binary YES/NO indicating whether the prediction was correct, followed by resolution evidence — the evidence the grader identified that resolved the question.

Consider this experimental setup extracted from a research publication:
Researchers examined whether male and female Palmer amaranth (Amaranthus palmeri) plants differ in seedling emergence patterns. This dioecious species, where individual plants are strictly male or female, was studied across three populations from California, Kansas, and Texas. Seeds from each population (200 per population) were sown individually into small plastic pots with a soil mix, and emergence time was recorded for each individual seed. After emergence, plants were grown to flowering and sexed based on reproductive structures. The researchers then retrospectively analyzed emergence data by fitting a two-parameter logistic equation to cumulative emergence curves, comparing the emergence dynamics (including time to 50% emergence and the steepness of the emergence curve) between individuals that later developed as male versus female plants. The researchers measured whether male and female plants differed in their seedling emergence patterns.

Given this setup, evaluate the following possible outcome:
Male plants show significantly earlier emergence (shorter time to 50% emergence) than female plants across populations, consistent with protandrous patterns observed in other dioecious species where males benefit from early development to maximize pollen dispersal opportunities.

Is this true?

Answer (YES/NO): NO